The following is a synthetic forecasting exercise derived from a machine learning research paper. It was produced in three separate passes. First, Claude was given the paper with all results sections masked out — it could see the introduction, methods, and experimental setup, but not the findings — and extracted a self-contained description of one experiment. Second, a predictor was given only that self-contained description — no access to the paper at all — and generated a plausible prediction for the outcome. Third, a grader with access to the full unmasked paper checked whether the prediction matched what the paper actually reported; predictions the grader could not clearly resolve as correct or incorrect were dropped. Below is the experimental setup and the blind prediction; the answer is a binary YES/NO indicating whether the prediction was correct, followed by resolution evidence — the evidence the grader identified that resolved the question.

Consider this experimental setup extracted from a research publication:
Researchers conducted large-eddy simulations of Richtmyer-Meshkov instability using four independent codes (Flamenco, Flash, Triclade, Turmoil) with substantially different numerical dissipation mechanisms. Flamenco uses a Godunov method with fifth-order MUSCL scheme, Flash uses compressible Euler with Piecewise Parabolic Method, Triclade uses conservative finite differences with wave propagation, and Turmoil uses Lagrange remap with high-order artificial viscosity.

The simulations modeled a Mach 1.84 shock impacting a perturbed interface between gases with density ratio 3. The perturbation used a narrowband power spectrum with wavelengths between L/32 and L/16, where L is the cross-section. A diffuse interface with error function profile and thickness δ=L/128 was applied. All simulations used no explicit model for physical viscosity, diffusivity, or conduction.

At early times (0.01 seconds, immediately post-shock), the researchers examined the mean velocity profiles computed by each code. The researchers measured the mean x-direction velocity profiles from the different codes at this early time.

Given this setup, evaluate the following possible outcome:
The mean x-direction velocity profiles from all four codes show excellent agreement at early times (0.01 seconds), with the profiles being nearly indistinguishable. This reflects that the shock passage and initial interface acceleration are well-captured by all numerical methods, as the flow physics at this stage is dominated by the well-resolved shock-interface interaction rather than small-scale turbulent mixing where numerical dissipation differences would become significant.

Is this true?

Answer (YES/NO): NO